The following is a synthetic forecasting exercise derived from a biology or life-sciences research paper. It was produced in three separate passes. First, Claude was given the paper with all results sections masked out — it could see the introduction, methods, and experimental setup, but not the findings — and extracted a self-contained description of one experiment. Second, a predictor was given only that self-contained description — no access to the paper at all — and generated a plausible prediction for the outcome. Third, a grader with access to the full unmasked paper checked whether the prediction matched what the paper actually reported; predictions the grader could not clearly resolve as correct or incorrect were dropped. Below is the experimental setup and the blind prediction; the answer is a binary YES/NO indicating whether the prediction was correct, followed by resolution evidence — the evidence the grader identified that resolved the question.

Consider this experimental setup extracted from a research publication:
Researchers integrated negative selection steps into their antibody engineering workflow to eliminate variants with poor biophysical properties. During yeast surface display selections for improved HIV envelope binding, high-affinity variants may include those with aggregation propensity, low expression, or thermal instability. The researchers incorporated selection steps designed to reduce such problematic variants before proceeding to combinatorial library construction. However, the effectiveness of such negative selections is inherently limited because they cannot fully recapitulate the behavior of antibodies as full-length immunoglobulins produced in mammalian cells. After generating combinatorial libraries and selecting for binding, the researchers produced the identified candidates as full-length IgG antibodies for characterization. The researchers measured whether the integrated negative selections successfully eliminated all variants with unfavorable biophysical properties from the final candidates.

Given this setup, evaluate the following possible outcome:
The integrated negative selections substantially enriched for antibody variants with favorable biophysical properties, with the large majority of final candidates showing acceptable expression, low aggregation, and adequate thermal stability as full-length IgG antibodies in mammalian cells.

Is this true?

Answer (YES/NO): NO